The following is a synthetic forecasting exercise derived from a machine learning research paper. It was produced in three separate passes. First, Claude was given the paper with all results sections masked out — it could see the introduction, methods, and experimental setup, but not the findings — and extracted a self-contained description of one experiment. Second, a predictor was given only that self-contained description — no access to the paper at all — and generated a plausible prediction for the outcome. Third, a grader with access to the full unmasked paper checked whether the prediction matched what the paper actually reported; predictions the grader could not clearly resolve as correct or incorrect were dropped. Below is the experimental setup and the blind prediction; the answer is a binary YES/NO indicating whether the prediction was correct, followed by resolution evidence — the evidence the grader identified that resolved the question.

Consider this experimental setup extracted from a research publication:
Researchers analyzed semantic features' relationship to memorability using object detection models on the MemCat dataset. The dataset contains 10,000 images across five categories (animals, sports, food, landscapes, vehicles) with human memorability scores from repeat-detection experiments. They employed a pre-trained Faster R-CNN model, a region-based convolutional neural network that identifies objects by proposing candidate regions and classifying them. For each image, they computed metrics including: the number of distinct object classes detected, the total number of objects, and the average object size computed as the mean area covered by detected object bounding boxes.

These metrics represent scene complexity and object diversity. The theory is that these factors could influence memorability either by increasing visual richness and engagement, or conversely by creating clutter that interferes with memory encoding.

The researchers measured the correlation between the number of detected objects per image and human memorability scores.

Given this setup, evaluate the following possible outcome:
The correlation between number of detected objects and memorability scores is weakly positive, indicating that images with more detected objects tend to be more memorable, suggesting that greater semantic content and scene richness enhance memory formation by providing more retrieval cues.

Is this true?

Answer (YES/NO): YES